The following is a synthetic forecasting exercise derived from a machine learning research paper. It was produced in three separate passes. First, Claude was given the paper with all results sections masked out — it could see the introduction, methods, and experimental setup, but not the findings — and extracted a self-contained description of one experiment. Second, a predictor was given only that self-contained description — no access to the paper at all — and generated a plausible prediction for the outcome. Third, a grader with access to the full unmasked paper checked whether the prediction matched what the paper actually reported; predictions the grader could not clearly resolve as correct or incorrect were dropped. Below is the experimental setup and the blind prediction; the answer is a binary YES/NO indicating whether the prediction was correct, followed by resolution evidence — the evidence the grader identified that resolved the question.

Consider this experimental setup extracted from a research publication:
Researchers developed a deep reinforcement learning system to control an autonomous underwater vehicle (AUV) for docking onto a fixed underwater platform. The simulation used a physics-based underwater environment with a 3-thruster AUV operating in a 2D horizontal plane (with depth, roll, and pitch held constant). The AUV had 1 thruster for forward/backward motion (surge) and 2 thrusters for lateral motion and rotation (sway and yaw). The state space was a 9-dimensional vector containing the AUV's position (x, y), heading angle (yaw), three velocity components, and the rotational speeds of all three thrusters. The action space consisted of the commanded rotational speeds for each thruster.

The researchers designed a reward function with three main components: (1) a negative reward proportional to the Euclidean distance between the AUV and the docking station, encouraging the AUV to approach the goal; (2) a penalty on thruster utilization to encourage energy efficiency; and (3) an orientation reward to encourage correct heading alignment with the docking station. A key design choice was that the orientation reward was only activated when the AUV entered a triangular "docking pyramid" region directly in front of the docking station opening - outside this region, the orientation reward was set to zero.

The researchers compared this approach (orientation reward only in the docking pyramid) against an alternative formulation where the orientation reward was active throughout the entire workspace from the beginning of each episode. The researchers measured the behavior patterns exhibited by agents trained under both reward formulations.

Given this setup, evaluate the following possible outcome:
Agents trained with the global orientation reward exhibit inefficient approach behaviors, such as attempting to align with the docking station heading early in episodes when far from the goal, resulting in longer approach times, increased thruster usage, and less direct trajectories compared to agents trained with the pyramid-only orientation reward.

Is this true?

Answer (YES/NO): YES